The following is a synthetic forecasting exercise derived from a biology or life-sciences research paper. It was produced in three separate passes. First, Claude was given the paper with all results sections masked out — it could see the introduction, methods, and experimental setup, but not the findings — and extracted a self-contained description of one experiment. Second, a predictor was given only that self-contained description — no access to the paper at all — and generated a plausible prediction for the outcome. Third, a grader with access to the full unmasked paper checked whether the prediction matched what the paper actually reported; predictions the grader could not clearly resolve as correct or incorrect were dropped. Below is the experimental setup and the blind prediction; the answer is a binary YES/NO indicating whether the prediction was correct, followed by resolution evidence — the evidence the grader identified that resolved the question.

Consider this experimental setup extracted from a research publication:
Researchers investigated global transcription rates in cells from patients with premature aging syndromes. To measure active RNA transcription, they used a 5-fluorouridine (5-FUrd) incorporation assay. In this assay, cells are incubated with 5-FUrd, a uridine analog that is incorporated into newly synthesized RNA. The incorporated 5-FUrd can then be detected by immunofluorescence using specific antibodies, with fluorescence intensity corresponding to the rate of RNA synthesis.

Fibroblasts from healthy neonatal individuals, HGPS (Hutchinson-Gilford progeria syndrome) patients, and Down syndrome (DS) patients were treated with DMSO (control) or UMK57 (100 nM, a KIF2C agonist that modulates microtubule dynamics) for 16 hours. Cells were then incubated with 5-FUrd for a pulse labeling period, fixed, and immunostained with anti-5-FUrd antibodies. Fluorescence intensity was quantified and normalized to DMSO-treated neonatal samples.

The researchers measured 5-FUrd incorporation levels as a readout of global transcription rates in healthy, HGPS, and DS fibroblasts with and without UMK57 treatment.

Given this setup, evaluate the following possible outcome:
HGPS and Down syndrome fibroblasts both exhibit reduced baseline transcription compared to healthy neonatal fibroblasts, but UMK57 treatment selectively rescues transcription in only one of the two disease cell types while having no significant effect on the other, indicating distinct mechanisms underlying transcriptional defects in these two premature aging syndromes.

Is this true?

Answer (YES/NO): NO